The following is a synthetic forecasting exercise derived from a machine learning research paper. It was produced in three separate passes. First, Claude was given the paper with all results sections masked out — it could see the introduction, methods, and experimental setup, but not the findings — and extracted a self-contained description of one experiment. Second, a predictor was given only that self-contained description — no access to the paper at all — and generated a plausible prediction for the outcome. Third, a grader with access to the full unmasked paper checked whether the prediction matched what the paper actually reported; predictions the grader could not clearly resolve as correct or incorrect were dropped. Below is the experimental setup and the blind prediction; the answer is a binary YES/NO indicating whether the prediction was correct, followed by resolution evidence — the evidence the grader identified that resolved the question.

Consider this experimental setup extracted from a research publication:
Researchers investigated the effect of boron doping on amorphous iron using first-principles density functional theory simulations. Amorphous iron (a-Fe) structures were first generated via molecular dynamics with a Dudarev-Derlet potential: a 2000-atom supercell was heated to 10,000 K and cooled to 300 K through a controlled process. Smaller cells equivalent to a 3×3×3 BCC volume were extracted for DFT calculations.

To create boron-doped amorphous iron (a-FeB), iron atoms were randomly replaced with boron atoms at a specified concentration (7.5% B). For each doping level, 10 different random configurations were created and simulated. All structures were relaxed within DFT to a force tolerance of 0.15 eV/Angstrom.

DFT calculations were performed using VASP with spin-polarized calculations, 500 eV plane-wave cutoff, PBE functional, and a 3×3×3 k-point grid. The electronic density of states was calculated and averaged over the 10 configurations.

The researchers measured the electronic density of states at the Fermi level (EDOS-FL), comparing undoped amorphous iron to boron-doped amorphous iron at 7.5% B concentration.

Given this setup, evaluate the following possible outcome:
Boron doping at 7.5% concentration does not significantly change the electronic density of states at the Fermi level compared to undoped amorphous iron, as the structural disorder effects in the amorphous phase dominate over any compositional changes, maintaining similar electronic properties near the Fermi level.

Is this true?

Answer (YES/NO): NO